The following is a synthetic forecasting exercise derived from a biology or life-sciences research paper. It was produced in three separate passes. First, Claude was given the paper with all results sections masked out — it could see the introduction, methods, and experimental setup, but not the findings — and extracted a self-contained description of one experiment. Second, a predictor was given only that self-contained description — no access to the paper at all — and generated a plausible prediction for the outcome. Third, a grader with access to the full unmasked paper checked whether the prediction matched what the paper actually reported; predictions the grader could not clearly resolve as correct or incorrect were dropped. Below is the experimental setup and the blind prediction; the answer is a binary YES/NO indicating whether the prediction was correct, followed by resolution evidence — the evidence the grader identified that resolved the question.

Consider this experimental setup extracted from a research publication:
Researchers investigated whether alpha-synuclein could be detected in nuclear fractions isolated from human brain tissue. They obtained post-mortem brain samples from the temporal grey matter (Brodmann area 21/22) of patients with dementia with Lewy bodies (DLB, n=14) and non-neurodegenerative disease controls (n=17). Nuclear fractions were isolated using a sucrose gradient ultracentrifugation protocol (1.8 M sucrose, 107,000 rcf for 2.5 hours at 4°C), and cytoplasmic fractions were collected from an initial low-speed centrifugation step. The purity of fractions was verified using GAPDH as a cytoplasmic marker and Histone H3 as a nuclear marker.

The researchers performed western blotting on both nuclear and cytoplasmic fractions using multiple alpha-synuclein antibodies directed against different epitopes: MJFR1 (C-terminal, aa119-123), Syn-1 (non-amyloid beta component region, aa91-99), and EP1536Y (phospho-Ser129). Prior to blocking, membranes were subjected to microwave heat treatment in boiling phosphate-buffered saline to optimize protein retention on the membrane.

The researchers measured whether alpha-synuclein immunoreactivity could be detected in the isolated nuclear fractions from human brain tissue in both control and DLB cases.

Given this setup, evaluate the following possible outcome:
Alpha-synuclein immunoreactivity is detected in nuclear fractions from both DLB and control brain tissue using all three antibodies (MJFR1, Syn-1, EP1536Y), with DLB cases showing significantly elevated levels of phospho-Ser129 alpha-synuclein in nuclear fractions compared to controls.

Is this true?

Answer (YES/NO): YES